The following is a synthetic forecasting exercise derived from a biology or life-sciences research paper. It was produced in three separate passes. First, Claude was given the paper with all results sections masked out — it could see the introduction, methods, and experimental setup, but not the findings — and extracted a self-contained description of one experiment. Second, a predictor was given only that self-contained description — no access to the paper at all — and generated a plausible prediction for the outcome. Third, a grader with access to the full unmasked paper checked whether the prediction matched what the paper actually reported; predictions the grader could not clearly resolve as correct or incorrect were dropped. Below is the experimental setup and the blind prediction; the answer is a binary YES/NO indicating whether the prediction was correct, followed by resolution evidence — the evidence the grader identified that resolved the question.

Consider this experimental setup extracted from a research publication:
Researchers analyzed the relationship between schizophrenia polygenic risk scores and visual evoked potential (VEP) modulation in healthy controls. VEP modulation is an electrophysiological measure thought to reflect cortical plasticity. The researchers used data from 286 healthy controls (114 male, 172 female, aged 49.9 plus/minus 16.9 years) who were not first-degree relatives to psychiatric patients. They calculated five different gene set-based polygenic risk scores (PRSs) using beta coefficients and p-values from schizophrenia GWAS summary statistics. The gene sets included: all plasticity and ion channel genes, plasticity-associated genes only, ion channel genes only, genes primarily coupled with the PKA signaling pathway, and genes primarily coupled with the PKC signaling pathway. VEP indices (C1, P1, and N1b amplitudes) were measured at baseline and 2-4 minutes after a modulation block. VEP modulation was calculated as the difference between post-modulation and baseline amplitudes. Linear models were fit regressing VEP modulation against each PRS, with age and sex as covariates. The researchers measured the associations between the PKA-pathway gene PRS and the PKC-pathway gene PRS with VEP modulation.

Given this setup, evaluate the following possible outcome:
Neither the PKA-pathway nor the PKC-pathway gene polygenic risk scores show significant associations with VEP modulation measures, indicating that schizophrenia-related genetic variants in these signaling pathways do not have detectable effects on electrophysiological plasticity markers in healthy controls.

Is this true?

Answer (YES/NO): NO